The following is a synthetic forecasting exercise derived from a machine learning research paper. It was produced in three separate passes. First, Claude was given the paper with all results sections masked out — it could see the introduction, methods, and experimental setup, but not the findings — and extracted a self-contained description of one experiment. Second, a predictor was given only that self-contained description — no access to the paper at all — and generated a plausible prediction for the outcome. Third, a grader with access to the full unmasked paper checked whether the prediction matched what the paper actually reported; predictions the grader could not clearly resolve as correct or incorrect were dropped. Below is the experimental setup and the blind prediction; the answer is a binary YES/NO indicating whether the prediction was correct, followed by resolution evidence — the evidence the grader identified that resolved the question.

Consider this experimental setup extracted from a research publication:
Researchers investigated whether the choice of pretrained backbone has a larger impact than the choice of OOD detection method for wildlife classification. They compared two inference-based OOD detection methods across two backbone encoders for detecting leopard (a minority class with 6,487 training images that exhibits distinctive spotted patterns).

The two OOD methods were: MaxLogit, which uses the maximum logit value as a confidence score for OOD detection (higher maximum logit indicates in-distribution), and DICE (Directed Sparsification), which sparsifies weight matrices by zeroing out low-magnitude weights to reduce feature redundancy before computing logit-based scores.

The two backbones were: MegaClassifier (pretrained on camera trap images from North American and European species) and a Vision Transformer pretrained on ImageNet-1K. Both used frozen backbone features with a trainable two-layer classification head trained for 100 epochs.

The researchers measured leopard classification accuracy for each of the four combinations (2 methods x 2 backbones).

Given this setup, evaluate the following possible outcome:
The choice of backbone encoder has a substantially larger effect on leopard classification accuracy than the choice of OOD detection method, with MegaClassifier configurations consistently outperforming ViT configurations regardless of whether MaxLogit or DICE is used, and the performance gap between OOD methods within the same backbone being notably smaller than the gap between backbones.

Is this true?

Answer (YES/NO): NO